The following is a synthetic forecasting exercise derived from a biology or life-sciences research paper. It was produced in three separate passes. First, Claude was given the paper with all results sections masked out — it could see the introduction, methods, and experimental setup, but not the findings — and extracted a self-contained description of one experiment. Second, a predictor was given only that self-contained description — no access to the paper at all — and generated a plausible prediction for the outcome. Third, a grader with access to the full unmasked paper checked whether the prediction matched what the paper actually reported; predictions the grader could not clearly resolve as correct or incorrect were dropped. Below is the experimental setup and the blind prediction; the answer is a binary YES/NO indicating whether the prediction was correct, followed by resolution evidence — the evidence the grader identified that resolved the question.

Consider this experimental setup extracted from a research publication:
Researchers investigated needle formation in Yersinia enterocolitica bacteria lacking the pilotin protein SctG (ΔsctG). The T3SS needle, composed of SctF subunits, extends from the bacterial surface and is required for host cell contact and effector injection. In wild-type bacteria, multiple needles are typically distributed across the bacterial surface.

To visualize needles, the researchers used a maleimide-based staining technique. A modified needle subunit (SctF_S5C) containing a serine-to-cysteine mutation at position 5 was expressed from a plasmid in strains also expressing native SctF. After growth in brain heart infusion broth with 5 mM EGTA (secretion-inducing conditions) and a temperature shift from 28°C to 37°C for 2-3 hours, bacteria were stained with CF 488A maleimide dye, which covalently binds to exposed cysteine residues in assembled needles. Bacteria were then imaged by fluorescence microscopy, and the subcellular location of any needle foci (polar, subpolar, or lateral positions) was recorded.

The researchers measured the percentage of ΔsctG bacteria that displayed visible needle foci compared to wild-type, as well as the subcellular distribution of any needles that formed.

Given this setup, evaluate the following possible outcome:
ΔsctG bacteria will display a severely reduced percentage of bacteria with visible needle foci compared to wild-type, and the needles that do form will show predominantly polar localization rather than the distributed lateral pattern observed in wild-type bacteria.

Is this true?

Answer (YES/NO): YES